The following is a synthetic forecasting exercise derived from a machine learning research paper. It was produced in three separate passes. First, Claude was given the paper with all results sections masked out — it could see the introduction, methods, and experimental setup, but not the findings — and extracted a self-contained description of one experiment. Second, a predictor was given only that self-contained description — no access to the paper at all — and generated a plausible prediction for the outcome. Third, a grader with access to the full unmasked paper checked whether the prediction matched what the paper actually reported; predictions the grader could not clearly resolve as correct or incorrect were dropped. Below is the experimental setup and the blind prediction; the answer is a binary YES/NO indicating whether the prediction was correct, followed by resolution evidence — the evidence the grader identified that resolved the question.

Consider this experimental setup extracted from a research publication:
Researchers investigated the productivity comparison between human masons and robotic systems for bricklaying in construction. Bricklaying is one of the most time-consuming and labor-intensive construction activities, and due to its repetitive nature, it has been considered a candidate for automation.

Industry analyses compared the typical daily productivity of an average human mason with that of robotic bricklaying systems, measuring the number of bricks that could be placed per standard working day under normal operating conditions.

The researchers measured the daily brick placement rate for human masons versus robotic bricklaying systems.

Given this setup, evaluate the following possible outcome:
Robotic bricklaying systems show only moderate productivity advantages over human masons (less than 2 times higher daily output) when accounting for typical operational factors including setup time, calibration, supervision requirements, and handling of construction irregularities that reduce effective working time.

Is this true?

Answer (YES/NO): NO